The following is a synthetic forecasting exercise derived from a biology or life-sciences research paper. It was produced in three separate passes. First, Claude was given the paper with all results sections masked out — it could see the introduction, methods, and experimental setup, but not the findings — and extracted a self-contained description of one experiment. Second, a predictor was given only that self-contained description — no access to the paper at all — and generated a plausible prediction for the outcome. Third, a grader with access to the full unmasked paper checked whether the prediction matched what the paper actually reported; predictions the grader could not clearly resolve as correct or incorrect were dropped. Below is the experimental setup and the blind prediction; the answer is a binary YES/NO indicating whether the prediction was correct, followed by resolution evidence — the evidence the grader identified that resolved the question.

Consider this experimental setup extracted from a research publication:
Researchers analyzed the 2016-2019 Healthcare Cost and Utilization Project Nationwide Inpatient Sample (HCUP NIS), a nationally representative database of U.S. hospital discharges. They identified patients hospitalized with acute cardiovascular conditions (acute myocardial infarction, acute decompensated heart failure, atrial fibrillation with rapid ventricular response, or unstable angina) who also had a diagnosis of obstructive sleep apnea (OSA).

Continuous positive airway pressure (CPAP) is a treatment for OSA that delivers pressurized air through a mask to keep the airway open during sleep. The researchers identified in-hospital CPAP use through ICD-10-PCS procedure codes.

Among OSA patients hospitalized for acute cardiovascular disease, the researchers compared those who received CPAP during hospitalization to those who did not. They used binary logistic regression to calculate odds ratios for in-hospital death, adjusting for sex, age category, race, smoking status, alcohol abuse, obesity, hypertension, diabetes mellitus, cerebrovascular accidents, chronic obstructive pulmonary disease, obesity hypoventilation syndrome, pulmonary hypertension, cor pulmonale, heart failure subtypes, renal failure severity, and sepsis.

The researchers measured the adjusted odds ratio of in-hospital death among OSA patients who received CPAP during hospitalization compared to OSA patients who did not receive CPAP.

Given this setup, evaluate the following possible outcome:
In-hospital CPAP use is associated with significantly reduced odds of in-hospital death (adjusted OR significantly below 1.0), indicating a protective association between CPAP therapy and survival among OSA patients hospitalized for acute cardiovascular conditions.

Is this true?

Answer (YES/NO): NO